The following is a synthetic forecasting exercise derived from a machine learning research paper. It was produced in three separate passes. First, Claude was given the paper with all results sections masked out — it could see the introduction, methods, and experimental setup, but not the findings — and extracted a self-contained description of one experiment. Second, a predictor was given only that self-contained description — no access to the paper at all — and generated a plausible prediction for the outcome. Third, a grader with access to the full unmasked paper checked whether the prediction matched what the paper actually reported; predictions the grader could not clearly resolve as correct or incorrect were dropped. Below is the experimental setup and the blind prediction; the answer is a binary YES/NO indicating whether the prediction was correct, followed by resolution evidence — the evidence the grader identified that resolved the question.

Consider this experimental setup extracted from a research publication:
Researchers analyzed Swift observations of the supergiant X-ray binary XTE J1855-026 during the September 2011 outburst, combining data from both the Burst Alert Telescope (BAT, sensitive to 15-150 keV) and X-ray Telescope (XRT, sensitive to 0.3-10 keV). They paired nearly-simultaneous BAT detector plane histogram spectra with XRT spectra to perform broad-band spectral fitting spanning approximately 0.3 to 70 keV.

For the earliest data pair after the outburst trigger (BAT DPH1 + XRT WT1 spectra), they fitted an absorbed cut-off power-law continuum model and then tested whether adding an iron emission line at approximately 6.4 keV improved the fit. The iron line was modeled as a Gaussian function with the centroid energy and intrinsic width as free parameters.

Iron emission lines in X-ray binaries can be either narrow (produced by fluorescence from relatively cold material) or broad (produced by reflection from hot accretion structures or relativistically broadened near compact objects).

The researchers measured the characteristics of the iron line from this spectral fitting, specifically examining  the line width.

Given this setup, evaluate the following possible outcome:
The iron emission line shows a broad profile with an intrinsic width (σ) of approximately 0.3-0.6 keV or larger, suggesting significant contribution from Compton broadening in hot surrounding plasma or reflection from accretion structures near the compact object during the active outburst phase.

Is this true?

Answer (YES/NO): NO